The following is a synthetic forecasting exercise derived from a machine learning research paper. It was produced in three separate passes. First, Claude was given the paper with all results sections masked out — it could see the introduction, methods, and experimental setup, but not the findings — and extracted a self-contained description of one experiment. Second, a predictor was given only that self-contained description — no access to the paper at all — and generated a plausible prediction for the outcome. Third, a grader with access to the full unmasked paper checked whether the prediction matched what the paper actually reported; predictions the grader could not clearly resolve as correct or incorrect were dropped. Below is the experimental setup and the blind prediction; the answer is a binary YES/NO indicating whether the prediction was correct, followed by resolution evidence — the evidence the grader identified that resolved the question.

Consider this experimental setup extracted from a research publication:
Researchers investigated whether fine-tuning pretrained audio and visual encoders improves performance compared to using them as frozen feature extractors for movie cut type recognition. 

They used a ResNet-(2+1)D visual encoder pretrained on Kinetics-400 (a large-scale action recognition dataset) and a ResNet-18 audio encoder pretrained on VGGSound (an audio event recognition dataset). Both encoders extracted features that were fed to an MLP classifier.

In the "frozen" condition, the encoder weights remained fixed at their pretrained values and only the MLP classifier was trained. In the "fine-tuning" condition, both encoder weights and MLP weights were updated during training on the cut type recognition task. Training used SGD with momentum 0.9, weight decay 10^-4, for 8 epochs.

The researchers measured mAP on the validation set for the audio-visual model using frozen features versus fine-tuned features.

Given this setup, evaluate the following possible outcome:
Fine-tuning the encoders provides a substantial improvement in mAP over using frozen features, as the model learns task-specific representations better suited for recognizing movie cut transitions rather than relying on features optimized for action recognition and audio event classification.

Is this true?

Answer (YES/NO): YES